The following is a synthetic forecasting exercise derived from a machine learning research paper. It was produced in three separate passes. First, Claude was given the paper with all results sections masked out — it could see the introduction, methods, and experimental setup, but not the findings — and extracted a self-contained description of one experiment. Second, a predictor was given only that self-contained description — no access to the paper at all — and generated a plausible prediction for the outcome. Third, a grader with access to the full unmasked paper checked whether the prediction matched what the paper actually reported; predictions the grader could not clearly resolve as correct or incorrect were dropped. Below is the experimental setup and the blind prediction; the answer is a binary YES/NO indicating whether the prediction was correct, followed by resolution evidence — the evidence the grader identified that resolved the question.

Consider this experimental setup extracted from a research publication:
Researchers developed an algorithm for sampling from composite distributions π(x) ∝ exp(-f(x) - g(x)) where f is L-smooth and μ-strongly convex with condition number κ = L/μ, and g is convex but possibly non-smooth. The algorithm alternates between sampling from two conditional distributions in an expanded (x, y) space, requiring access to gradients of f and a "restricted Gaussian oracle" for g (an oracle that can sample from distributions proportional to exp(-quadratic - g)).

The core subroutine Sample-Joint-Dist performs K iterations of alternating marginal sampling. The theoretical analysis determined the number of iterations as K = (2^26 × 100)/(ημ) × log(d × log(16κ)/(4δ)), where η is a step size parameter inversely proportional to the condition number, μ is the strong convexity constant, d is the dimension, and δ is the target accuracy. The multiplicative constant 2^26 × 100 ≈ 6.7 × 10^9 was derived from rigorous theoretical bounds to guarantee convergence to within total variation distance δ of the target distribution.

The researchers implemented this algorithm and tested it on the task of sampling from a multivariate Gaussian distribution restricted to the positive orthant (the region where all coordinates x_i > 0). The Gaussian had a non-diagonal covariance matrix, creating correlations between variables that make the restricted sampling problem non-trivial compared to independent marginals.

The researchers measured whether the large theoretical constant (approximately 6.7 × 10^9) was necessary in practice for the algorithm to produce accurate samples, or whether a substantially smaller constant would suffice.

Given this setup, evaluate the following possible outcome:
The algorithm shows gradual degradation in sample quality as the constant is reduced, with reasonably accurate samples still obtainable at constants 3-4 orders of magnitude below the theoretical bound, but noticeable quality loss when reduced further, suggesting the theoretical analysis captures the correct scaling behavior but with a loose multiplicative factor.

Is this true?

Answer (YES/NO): NO